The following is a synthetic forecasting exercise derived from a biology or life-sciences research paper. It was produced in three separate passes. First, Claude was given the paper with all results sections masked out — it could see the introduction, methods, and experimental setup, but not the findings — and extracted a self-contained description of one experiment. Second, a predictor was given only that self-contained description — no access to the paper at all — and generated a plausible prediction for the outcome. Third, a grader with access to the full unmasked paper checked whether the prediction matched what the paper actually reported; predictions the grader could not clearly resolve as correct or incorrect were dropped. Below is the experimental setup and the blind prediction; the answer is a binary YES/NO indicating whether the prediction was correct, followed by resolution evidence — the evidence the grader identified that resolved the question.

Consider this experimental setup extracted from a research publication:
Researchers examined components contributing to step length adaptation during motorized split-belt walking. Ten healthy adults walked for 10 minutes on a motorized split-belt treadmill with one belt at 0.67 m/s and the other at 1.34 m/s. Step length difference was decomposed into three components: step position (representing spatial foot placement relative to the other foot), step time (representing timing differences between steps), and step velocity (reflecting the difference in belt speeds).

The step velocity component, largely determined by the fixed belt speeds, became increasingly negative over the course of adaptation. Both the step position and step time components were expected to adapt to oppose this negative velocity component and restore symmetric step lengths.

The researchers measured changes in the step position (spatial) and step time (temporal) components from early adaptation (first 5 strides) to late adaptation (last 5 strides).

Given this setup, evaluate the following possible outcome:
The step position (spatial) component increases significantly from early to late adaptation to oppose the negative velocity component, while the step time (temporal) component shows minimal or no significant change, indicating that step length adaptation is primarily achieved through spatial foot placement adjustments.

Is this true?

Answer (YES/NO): NO